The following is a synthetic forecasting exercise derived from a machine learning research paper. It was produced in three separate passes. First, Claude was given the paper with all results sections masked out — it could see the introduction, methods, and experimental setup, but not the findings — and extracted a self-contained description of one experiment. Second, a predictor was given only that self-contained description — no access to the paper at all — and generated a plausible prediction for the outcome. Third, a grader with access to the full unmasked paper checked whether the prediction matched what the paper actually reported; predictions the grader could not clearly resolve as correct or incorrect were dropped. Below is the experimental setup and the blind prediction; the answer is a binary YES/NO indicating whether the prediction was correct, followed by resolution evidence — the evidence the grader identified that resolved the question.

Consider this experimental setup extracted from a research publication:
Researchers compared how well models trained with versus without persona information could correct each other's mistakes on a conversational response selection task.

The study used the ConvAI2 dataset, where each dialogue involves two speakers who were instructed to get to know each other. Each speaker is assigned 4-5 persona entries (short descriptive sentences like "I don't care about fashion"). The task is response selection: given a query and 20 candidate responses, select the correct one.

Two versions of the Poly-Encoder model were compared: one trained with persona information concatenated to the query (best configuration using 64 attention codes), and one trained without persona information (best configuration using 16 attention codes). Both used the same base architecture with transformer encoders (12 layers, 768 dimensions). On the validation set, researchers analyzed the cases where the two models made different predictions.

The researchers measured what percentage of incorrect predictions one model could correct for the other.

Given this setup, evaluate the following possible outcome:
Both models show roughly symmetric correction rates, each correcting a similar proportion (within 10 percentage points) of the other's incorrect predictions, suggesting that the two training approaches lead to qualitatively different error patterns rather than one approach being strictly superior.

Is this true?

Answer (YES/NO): NO